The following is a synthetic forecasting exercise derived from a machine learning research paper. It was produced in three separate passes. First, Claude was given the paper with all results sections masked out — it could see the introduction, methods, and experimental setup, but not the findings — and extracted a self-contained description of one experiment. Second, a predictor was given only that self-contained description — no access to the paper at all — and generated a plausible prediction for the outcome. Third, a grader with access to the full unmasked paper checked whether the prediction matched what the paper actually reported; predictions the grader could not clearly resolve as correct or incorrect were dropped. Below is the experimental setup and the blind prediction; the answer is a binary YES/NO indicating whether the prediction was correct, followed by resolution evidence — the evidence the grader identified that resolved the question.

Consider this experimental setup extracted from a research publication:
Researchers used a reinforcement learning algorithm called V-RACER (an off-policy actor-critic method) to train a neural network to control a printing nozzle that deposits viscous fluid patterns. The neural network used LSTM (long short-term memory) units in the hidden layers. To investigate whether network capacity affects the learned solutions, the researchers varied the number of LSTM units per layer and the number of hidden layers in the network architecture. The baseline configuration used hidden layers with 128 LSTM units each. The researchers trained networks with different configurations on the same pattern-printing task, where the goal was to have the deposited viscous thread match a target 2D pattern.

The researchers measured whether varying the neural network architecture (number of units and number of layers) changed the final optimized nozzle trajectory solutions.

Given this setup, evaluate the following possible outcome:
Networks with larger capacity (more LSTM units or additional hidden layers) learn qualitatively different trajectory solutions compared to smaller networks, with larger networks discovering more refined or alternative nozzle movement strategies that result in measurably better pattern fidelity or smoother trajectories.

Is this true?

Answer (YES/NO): NO